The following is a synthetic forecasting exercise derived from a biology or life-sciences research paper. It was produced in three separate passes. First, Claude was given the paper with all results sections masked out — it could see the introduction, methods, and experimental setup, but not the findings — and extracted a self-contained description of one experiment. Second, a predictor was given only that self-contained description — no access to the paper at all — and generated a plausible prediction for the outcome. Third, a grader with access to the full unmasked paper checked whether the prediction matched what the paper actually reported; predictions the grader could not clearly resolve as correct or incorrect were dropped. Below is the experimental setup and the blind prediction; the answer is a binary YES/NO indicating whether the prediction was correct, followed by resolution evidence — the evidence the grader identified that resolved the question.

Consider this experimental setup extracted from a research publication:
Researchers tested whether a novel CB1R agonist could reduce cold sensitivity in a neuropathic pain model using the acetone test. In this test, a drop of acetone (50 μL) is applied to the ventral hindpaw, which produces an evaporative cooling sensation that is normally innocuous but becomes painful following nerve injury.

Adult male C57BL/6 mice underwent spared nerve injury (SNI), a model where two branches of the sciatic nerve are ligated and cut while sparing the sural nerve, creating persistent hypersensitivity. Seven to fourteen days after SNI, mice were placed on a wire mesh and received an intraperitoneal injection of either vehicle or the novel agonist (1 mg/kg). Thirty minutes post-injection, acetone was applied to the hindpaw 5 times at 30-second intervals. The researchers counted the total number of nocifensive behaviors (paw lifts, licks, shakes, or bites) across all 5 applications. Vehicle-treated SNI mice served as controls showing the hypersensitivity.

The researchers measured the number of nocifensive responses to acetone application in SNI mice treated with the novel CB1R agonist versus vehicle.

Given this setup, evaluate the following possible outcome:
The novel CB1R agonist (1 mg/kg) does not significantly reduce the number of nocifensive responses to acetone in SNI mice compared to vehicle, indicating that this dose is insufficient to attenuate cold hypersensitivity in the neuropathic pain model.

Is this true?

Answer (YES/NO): NO